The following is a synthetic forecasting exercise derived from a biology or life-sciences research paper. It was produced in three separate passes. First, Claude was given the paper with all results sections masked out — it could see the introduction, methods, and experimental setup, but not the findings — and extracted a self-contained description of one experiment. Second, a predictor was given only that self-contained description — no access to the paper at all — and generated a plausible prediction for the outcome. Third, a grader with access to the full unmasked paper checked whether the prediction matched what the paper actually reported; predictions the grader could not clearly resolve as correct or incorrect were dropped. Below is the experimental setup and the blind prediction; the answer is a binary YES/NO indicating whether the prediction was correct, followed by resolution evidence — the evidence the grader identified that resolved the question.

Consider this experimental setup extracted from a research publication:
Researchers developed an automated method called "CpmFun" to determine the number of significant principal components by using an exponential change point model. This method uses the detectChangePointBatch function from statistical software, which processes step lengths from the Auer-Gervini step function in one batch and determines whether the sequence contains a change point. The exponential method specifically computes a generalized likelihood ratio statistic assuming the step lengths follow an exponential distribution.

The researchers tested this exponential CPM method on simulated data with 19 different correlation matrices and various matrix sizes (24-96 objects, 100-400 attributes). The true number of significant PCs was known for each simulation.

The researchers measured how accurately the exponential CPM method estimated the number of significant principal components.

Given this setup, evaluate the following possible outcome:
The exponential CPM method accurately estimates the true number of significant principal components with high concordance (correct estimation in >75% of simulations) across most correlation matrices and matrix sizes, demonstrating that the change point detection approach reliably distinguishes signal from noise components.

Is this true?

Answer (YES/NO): NO